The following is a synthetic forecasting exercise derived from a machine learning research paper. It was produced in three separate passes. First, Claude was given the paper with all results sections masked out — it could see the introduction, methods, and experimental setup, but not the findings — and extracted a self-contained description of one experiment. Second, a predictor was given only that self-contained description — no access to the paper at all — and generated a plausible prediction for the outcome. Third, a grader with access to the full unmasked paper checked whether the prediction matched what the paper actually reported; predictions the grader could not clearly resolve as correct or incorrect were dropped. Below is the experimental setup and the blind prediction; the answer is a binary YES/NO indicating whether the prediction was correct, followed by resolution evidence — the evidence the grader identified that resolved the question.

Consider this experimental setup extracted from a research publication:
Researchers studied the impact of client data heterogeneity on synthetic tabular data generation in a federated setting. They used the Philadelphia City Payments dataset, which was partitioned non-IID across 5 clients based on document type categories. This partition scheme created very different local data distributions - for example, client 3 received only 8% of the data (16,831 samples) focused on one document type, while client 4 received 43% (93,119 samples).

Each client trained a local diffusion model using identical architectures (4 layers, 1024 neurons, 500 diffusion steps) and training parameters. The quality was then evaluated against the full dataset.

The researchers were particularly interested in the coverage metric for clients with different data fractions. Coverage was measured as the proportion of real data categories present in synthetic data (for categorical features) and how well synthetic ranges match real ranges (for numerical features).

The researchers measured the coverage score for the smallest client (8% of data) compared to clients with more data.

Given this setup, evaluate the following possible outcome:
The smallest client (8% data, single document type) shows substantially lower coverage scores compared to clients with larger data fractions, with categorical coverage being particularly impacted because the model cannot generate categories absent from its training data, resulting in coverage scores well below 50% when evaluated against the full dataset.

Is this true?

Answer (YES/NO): NO